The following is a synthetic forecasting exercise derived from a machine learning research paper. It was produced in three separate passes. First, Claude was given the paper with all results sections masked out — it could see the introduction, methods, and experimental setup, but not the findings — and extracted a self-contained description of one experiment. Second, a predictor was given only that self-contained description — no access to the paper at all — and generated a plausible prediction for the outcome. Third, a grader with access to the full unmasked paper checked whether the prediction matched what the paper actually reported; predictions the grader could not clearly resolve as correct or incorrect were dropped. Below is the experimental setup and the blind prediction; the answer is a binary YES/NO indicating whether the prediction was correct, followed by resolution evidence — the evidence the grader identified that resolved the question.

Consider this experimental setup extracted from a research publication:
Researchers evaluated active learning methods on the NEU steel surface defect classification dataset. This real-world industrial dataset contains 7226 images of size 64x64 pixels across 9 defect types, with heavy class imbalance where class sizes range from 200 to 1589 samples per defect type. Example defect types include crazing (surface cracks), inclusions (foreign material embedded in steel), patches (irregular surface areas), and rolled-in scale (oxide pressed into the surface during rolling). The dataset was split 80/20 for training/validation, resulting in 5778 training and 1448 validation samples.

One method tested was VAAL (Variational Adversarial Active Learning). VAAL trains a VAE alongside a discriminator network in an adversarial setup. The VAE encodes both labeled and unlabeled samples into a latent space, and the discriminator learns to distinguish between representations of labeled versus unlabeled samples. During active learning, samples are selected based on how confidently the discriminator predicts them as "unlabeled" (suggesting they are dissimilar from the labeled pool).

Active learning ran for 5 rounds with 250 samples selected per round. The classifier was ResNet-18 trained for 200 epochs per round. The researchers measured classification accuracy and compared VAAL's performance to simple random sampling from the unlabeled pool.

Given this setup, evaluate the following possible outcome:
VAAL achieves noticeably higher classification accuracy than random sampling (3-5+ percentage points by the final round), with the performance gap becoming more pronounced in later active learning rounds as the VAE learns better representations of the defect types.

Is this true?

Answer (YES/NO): NO